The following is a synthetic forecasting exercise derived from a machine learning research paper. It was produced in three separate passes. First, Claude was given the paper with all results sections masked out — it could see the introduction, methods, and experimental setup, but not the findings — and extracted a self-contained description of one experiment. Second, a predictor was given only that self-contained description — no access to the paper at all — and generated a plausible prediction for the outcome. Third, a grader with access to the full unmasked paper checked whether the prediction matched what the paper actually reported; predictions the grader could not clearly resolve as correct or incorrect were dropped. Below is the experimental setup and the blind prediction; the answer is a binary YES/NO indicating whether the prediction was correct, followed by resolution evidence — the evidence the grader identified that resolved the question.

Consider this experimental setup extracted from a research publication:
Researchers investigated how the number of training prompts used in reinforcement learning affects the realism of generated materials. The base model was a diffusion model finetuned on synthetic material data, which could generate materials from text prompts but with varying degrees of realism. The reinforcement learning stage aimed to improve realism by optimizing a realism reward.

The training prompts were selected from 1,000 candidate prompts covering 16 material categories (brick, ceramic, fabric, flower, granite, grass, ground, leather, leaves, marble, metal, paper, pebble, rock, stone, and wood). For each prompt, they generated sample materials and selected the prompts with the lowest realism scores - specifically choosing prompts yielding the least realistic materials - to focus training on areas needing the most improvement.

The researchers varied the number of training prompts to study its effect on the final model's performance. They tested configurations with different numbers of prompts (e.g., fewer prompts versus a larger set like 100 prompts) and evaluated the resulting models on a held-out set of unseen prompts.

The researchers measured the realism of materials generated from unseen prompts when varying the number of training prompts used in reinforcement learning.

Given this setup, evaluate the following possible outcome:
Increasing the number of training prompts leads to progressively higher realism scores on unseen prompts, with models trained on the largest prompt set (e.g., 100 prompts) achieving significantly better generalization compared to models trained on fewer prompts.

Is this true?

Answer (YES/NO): NO